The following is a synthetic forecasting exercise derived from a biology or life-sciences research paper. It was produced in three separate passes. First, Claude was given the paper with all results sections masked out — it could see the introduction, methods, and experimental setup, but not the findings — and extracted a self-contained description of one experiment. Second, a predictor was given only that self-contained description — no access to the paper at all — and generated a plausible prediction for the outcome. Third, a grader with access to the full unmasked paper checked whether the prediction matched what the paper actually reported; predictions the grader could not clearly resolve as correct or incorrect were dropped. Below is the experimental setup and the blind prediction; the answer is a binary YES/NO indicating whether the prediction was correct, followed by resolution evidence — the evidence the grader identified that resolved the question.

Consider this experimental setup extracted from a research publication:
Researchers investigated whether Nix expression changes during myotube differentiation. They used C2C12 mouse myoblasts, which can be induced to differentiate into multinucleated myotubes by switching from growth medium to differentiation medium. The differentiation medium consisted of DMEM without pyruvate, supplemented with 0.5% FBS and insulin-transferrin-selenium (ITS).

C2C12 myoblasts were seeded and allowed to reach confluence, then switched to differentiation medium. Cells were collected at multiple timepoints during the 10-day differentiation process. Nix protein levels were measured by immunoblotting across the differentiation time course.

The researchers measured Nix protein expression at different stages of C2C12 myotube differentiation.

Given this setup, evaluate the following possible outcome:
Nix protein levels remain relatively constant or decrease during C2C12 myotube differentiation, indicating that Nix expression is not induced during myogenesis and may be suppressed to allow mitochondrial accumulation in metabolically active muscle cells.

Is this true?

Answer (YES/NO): NO